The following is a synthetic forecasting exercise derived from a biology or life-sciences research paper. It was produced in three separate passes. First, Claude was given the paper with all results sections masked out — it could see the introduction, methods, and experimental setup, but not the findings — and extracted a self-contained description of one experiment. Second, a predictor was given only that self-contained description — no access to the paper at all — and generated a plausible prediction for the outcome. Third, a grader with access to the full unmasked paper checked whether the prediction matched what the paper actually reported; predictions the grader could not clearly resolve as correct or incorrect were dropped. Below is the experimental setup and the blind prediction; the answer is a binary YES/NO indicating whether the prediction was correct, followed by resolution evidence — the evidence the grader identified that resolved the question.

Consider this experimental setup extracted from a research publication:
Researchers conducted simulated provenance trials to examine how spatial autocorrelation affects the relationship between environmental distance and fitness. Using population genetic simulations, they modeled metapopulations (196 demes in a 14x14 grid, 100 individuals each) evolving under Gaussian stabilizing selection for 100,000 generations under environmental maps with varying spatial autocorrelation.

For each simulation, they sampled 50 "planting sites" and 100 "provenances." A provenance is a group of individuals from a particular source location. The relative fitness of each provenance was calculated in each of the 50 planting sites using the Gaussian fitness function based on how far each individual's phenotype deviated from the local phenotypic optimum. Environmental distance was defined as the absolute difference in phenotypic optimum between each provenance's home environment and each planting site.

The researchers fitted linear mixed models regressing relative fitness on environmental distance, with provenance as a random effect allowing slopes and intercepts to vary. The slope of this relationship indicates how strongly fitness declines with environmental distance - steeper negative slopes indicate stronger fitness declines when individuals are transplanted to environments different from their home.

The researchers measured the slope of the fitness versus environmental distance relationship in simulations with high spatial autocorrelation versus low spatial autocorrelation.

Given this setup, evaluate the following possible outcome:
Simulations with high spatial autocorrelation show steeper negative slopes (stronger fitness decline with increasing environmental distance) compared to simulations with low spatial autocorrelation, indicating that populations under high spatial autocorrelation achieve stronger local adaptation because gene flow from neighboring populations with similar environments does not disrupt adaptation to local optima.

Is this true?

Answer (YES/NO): YES